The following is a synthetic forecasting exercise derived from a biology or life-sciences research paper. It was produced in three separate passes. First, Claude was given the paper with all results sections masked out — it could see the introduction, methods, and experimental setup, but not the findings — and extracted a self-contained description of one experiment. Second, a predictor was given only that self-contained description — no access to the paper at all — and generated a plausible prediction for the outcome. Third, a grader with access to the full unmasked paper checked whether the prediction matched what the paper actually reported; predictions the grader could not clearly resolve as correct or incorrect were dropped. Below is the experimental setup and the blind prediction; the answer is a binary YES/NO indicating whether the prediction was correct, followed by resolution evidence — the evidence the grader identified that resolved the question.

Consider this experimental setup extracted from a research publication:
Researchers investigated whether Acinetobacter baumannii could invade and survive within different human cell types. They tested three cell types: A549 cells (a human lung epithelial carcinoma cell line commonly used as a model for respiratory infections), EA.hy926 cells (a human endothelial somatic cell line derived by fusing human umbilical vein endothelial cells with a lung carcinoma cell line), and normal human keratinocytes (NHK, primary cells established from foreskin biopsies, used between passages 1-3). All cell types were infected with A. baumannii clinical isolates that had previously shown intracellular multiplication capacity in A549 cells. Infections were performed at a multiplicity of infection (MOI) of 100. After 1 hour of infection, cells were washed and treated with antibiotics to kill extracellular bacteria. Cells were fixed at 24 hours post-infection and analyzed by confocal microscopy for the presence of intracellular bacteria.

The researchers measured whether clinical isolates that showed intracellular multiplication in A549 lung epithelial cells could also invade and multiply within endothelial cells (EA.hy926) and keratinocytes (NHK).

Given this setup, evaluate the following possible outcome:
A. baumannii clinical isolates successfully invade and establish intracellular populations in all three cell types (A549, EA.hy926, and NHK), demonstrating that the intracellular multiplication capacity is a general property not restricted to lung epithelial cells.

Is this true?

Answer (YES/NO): YES